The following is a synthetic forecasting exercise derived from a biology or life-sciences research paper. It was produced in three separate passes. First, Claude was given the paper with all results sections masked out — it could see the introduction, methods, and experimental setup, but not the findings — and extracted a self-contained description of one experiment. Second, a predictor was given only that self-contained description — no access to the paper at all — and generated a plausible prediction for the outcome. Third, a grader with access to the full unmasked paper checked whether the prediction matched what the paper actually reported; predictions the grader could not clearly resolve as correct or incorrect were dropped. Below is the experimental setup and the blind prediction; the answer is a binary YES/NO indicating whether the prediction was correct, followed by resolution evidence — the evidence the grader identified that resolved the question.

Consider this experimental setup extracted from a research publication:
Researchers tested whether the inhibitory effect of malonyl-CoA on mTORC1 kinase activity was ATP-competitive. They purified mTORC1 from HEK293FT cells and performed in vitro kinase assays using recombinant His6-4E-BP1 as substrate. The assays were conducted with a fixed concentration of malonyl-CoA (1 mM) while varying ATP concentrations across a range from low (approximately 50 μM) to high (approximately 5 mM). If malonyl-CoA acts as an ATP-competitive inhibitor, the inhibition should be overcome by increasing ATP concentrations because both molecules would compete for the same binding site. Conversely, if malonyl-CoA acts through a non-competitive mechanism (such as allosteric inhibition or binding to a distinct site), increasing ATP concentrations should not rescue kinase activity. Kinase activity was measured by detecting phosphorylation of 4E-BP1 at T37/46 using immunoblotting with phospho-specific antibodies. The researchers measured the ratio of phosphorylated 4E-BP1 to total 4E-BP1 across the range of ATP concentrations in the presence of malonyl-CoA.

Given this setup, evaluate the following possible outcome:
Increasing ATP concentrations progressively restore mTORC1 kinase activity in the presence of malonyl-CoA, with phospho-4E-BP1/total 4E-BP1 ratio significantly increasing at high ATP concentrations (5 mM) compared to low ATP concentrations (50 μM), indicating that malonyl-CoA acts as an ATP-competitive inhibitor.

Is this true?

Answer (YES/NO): YES